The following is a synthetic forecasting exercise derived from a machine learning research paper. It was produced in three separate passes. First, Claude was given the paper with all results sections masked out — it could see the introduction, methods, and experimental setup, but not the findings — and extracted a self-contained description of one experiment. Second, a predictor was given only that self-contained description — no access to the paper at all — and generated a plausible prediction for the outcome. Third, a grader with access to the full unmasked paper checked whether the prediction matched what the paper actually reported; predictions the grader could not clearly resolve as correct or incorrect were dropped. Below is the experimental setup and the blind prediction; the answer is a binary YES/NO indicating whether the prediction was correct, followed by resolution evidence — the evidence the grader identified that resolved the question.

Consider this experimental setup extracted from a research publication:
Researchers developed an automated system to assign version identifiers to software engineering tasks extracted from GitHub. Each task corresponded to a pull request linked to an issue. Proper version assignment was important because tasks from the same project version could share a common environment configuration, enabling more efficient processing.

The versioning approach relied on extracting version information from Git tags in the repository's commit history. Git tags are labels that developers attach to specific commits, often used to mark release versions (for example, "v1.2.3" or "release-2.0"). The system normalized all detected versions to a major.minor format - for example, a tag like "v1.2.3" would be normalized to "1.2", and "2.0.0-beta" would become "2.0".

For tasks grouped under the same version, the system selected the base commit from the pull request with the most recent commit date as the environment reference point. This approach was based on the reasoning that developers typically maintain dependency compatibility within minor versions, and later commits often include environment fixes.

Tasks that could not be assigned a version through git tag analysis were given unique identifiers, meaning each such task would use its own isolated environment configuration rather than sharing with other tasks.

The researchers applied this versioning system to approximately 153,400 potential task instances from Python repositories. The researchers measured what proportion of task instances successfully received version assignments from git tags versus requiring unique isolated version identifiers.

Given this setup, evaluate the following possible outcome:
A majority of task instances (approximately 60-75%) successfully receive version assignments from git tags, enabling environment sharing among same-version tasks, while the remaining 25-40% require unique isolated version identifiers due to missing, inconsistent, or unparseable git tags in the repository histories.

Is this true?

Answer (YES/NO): NO